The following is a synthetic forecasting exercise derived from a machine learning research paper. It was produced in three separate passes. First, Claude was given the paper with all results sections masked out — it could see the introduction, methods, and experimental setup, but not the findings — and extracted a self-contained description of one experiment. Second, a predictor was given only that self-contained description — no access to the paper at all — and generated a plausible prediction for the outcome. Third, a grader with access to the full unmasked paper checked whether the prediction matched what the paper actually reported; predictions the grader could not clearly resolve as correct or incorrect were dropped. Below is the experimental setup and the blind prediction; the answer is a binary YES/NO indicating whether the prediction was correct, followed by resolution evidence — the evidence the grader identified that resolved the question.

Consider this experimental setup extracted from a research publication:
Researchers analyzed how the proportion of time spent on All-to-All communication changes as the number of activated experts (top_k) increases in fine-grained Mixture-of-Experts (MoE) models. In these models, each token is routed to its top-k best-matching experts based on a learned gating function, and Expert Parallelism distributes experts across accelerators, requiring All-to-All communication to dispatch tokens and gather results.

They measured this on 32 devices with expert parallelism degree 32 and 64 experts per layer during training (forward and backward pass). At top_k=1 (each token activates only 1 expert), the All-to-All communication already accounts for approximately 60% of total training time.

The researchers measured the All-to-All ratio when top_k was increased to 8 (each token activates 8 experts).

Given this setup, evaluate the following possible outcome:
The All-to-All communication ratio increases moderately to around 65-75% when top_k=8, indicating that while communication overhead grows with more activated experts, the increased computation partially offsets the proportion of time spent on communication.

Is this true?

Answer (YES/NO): NO